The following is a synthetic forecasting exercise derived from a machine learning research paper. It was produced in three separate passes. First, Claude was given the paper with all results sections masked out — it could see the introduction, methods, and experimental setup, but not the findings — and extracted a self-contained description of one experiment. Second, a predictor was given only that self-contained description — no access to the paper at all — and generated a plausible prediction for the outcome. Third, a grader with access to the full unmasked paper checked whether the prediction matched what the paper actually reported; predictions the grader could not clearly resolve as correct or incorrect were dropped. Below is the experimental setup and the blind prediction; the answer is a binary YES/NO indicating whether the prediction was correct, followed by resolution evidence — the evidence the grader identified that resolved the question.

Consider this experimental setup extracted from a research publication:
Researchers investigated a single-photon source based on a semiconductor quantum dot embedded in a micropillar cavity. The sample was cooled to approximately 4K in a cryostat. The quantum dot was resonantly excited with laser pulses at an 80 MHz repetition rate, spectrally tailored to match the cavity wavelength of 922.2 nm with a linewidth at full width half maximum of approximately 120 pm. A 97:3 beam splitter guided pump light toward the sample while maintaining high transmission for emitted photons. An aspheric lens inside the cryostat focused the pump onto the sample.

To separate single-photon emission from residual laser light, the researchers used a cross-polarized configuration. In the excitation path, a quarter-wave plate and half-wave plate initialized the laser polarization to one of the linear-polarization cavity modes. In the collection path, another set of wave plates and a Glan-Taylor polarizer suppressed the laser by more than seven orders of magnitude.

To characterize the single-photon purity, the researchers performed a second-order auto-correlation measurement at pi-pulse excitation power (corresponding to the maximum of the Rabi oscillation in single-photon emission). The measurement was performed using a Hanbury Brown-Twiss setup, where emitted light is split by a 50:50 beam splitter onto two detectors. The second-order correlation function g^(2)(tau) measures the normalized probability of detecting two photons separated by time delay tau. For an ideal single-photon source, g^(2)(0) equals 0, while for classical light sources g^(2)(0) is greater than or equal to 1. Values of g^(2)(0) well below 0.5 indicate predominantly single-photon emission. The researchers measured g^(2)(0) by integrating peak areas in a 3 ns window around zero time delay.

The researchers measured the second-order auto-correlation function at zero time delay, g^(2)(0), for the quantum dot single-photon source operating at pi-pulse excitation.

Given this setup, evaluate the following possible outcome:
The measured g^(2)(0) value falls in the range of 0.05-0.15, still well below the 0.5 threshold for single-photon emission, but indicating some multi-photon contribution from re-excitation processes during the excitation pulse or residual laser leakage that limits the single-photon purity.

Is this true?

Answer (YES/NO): NO